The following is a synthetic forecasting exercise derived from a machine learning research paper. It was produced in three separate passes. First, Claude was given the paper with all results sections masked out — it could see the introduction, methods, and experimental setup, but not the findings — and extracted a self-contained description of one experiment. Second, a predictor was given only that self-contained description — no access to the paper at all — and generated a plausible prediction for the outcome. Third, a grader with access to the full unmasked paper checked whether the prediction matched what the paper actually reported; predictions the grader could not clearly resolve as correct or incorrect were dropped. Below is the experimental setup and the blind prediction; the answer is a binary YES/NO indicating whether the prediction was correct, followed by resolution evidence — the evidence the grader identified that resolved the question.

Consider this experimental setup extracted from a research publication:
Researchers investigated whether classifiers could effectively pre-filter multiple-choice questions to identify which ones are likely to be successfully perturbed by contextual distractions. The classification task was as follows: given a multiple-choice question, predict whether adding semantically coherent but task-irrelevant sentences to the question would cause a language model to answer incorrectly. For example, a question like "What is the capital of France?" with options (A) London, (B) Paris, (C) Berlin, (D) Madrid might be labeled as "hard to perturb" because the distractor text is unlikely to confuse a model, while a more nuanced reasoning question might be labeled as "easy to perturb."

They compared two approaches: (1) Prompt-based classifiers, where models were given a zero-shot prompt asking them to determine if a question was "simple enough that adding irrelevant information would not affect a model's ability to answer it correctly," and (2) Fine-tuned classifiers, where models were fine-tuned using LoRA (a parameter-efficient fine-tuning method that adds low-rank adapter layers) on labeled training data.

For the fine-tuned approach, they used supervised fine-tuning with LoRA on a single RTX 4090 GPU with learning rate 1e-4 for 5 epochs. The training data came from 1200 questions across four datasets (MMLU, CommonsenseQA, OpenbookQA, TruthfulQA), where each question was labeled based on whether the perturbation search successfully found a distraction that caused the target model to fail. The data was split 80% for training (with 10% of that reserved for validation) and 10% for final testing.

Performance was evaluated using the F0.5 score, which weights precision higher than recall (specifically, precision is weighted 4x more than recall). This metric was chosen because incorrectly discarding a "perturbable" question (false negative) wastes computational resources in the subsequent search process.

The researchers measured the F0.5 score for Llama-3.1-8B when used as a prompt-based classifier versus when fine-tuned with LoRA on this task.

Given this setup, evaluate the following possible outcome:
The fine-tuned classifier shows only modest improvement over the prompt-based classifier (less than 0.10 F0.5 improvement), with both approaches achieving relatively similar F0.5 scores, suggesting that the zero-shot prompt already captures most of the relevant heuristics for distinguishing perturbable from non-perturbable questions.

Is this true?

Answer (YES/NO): NO